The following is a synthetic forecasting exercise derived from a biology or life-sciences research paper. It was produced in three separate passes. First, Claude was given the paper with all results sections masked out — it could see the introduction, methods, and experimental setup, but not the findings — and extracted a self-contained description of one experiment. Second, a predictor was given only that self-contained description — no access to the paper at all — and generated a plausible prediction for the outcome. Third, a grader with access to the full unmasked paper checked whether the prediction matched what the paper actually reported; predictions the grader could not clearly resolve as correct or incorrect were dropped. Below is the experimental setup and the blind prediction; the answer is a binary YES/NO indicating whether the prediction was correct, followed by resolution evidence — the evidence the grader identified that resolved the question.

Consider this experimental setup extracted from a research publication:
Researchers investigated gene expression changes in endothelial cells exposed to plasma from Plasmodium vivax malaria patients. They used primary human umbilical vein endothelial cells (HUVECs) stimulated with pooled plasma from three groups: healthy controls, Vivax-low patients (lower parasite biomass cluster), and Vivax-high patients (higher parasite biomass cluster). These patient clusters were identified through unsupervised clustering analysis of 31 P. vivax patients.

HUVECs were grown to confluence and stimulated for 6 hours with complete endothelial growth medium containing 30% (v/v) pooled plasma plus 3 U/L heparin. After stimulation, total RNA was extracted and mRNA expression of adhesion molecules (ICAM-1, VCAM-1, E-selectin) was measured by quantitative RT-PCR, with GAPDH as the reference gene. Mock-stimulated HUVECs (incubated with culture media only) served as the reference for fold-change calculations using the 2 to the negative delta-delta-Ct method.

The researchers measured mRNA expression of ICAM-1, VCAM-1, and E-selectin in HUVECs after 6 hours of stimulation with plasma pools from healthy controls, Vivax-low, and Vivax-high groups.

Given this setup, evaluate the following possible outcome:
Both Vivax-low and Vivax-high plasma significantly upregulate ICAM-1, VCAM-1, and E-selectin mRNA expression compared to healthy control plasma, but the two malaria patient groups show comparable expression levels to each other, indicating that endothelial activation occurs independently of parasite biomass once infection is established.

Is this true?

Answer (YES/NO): NO